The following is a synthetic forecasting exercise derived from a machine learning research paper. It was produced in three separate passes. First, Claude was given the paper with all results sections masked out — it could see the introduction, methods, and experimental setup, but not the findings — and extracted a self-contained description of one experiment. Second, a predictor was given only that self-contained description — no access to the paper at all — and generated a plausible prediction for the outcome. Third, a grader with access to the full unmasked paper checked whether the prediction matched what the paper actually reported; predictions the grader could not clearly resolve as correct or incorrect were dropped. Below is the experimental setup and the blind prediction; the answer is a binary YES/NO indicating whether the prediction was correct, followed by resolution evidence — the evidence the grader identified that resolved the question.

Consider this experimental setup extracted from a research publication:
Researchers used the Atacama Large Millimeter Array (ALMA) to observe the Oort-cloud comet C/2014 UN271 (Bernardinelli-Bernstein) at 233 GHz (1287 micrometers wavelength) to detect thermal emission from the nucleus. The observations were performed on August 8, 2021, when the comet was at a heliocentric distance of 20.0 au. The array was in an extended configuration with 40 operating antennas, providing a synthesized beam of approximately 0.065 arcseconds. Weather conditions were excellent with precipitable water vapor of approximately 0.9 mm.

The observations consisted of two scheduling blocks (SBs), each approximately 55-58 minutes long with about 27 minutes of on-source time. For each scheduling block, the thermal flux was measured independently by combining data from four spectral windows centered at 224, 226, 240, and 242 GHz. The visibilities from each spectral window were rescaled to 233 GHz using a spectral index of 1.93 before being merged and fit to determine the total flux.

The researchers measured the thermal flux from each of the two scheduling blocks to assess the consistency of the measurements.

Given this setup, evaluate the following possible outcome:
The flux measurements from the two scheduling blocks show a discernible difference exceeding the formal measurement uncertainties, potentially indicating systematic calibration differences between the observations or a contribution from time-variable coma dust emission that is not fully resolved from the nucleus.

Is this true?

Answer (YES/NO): NO